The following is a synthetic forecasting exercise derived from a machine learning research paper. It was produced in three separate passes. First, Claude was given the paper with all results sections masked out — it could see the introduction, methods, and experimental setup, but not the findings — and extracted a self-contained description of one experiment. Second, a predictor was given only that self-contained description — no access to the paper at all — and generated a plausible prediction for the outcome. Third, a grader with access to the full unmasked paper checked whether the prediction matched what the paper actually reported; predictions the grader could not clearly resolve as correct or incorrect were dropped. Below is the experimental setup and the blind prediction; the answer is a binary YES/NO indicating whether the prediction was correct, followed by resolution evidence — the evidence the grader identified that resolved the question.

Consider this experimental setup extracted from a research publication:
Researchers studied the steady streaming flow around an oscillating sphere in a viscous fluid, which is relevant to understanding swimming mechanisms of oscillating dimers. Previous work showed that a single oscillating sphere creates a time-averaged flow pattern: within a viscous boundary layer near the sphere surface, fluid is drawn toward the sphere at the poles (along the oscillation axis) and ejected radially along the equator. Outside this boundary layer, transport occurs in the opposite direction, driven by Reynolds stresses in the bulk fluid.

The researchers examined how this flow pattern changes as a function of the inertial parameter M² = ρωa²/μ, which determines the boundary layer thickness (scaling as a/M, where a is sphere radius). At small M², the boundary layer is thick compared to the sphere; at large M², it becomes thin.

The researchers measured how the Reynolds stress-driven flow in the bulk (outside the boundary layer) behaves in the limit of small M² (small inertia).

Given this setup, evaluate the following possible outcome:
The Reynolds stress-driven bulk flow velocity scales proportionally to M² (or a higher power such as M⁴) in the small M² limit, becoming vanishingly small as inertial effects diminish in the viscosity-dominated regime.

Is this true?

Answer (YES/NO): YES